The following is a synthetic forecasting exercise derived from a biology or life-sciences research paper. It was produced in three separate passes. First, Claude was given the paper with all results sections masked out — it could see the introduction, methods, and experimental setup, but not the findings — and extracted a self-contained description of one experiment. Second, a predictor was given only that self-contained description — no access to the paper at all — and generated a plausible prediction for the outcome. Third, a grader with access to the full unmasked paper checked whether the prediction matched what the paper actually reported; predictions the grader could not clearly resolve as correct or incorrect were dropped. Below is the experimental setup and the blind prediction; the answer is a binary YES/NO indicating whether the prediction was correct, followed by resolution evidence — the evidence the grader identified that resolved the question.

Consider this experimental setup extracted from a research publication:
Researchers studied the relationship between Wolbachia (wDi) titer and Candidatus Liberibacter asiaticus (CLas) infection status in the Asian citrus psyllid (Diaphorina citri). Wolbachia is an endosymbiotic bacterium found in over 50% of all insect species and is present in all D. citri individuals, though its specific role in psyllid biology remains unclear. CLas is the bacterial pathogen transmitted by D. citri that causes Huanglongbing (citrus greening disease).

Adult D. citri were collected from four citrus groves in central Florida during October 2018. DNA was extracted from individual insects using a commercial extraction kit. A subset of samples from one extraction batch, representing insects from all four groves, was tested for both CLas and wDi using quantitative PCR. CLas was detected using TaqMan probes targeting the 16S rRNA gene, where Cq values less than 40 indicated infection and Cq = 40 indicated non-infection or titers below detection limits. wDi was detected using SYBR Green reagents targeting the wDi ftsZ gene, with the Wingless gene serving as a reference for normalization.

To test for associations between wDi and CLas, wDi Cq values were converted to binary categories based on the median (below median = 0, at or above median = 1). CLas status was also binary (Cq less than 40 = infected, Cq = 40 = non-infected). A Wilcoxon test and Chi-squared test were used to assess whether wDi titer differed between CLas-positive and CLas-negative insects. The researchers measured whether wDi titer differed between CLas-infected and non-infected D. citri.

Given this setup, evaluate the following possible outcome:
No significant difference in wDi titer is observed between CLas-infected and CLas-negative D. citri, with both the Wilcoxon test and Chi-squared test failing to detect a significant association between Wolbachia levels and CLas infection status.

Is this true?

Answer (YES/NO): NO